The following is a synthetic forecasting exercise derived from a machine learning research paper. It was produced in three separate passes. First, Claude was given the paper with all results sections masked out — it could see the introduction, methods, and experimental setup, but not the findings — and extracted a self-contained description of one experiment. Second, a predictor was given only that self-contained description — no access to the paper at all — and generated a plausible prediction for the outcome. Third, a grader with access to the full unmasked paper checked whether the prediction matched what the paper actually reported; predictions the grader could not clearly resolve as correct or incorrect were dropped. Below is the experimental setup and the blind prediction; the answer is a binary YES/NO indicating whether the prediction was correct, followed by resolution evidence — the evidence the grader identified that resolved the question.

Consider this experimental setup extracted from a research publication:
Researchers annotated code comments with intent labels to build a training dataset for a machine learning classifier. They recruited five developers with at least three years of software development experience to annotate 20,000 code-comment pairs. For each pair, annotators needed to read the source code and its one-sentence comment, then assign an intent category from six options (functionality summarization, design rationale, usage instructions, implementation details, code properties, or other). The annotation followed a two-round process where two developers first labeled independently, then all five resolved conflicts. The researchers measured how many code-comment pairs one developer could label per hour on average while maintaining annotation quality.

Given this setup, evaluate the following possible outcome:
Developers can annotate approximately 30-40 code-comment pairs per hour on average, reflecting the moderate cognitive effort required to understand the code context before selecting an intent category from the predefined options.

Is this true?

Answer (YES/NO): NO